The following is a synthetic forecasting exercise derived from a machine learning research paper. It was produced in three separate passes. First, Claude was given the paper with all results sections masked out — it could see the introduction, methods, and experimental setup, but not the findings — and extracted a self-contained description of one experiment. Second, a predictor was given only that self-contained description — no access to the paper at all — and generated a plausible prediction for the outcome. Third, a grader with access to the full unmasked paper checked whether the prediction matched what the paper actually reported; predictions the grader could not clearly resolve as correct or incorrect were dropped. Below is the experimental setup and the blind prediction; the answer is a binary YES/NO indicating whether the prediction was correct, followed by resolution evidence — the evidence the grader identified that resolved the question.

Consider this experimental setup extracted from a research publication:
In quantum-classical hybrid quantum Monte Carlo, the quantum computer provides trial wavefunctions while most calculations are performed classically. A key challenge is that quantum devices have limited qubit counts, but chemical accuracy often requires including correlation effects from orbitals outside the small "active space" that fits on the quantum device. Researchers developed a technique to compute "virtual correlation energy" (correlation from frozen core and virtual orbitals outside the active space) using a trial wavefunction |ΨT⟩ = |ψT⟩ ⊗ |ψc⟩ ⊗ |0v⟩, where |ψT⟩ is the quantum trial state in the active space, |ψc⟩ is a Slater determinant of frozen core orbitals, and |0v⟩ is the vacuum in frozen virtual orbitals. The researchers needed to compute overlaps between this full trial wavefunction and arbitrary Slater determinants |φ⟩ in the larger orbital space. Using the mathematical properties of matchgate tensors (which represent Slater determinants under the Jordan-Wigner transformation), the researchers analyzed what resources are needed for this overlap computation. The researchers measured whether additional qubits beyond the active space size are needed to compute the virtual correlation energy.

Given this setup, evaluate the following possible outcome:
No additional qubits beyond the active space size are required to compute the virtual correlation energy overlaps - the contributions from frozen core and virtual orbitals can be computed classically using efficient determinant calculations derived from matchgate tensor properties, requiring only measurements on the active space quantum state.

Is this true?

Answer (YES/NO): YES